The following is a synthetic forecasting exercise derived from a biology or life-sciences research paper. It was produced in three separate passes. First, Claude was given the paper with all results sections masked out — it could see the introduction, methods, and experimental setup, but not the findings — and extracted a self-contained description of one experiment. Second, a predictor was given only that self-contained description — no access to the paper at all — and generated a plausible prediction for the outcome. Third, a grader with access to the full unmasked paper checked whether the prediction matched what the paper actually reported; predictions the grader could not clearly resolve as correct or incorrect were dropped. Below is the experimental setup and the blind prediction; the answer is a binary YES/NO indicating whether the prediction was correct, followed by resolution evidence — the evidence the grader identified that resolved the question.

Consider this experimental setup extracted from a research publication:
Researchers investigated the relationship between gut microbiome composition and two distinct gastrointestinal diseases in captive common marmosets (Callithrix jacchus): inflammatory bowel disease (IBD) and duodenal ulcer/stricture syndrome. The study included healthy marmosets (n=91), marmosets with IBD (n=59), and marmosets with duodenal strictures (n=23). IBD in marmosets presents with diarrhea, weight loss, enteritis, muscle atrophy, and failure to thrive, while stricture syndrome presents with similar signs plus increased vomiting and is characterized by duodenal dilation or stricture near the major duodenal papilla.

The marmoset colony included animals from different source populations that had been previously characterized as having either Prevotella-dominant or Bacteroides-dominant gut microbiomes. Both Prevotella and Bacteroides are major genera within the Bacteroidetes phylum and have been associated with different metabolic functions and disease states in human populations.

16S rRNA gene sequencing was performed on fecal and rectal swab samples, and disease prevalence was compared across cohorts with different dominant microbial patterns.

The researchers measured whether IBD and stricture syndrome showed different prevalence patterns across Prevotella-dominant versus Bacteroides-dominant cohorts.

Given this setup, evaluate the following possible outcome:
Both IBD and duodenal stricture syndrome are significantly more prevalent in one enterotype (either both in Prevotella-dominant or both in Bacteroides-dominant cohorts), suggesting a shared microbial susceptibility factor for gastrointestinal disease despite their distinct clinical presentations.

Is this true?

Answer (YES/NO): NO